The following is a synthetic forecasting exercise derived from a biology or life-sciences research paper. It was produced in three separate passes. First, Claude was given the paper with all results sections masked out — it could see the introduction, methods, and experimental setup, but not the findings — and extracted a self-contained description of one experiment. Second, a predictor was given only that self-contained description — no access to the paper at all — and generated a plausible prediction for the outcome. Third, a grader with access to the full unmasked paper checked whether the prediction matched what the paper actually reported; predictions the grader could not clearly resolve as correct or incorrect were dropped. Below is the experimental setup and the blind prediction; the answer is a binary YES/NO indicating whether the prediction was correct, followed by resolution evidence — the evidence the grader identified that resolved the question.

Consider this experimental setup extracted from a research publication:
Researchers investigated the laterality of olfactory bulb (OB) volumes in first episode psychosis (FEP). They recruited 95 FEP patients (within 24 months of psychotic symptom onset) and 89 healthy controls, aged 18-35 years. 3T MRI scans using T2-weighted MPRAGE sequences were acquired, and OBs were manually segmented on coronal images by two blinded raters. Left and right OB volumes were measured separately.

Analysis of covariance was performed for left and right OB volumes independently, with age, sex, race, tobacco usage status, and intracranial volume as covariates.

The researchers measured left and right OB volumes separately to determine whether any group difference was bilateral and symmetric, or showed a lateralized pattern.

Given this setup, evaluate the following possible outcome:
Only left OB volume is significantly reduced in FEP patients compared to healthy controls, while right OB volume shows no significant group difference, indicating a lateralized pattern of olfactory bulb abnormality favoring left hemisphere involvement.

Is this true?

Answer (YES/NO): NO